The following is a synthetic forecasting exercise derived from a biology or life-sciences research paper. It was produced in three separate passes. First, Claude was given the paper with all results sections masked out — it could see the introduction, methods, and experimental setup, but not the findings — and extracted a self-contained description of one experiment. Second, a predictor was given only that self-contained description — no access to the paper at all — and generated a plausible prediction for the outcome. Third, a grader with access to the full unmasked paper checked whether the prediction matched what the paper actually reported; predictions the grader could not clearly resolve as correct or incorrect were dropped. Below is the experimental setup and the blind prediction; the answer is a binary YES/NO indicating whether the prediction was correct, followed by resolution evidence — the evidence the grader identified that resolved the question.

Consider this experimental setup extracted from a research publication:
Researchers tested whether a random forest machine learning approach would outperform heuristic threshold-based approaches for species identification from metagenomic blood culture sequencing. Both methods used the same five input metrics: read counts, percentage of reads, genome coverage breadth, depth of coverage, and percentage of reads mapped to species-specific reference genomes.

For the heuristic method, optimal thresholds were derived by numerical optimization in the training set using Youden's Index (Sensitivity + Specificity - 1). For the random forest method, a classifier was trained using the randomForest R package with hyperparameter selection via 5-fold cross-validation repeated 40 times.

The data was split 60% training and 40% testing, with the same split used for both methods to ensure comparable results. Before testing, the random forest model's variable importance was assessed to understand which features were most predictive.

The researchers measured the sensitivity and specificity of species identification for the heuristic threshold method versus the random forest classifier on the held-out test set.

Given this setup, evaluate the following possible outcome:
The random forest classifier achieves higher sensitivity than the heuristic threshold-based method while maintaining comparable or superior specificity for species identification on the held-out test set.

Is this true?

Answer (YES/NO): NO